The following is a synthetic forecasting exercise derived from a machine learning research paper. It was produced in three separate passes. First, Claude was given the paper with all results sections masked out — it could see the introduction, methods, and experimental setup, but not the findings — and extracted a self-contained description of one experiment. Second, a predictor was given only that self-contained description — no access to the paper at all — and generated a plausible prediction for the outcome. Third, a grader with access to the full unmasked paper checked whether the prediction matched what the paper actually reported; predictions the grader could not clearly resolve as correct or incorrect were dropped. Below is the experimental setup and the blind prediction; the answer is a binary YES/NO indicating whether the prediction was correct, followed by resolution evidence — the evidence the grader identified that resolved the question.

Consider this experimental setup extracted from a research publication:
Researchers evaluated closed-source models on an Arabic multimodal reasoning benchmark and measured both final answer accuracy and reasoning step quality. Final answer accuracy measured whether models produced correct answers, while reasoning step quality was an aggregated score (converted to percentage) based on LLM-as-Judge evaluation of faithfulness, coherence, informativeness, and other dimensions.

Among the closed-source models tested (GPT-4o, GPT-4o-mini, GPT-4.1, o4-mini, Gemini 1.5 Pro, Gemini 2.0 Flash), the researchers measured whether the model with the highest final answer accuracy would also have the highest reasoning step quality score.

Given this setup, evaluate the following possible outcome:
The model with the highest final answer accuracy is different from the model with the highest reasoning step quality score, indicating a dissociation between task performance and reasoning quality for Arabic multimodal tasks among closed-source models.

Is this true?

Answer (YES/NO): YES